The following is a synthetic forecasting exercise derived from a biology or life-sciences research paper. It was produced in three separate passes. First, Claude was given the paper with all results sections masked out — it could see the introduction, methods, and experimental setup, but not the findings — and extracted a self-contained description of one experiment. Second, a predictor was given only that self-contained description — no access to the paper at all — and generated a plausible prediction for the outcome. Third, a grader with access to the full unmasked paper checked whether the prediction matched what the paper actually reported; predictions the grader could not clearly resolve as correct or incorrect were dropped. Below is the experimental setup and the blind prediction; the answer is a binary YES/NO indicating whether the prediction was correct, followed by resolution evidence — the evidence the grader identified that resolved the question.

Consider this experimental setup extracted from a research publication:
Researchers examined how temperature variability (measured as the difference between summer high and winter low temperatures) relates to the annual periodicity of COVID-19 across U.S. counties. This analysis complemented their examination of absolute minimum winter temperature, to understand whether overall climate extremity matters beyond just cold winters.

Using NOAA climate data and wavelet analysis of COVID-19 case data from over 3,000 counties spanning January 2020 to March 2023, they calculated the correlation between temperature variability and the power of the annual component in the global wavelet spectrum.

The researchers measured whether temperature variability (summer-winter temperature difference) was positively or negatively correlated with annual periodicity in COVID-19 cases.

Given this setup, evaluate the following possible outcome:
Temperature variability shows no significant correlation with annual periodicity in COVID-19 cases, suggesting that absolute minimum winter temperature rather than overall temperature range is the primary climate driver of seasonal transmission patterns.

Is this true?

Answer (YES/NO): NO